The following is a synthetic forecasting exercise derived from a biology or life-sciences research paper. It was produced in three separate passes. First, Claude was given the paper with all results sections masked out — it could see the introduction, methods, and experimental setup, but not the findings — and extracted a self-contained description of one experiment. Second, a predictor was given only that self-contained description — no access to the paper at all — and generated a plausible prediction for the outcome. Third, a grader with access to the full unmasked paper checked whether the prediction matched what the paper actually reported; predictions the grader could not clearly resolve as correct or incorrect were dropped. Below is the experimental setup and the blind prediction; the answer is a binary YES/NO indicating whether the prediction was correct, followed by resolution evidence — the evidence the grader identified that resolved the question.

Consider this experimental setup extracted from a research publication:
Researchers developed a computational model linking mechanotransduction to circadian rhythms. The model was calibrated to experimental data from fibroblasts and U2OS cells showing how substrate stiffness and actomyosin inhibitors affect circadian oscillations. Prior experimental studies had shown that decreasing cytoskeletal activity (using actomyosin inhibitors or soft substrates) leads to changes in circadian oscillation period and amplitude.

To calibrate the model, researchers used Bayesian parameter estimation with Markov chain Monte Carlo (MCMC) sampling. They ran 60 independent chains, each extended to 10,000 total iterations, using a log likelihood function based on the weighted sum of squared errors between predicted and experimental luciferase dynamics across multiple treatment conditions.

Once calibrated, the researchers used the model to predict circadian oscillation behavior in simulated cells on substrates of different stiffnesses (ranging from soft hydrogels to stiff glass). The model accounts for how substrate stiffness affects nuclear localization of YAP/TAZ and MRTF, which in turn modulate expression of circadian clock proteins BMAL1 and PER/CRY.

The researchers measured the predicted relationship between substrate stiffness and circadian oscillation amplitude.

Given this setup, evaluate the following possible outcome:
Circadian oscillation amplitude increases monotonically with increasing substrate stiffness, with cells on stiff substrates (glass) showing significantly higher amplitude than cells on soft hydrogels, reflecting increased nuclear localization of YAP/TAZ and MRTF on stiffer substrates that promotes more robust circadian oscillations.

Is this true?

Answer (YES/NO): NO